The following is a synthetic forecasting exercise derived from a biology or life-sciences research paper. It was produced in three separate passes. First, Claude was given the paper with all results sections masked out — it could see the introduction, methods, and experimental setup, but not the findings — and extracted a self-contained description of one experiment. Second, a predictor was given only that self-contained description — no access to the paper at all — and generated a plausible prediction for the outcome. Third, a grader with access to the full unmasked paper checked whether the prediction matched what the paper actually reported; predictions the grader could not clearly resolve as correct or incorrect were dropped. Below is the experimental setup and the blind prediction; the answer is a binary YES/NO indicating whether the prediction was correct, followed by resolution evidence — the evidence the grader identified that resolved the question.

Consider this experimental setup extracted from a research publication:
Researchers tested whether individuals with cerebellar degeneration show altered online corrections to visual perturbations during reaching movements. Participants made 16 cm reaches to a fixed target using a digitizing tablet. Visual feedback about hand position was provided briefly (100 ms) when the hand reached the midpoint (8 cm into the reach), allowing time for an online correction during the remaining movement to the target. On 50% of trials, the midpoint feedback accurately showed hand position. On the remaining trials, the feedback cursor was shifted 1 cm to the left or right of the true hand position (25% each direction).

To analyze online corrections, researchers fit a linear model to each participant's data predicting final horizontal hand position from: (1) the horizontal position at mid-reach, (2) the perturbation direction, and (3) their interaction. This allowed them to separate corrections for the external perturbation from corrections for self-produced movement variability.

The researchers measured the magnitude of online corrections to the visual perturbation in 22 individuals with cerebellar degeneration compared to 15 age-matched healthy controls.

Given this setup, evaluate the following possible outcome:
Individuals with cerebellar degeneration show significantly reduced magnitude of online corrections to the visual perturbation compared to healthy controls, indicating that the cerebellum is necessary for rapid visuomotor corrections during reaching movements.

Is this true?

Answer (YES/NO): NO